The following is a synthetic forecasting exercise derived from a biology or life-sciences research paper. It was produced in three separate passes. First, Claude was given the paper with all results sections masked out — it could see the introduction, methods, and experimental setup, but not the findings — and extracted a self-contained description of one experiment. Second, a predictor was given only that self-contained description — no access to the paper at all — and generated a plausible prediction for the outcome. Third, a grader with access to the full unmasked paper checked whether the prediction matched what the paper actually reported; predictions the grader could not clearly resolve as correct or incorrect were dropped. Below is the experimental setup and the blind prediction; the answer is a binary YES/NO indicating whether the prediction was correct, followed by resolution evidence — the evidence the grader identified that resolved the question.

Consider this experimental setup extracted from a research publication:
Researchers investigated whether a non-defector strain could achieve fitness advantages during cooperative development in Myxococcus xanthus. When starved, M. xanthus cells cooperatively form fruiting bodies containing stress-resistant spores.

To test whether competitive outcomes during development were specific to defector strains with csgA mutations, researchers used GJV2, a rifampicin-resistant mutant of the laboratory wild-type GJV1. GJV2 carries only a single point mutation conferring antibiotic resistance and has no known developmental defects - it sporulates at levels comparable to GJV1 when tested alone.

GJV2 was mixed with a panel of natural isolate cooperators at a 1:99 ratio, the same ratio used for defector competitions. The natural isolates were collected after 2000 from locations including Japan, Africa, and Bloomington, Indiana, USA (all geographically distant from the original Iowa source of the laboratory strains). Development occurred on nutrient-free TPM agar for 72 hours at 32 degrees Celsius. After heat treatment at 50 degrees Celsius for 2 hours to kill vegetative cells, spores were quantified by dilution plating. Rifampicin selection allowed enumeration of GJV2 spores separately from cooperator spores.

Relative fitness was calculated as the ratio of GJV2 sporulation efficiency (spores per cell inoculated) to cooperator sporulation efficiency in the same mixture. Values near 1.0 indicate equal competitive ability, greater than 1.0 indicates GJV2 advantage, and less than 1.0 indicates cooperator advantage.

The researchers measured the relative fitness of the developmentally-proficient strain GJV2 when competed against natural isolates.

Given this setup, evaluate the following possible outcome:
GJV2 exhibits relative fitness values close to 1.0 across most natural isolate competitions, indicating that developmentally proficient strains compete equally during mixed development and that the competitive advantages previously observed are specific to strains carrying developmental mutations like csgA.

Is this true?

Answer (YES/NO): NO